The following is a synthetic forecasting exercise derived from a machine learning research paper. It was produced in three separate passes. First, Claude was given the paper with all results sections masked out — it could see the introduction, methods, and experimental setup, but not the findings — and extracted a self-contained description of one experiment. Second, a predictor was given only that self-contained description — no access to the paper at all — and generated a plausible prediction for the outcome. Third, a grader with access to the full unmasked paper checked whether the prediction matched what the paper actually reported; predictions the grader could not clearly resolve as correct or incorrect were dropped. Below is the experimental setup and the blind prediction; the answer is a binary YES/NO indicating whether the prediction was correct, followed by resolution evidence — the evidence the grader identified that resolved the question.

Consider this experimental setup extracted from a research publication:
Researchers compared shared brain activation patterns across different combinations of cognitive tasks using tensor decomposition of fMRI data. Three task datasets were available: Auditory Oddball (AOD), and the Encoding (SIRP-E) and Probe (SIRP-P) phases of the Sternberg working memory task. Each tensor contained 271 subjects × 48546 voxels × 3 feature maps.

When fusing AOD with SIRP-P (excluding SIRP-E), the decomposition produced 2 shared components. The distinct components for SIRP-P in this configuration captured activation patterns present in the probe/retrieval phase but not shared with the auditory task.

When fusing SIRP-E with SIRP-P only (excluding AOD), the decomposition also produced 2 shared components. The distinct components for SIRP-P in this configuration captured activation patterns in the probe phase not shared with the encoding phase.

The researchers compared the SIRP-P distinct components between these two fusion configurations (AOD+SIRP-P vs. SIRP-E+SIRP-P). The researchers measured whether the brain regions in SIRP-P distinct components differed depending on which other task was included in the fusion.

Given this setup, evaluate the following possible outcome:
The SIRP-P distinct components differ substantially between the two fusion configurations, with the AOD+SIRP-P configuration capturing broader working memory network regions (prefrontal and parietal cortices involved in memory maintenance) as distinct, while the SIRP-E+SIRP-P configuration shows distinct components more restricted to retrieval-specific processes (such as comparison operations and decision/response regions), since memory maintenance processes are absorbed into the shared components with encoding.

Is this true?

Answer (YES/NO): NO